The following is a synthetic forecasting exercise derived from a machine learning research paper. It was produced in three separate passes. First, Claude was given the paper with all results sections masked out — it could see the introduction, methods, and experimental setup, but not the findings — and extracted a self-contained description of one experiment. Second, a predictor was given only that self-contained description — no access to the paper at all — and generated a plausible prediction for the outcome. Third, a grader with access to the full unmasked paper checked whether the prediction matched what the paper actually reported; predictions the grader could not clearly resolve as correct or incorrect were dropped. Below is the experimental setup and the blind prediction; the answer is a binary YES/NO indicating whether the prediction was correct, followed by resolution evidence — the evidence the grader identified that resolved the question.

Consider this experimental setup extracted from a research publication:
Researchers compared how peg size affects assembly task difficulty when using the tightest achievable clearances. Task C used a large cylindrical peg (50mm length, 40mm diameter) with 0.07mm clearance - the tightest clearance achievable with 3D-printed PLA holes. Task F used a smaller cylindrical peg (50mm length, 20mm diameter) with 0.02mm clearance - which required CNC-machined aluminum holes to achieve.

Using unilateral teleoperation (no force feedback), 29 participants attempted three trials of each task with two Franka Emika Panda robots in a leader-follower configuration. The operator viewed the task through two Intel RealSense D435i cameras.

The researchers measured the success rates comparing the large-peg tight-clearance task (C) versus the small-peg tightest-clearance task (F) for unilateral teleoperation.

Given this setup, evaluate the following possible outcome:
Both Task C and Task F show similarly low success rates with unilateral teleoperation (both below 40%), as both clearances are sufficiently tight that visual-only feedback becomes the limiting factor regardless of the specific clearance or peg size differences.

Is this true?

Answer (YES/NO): NO